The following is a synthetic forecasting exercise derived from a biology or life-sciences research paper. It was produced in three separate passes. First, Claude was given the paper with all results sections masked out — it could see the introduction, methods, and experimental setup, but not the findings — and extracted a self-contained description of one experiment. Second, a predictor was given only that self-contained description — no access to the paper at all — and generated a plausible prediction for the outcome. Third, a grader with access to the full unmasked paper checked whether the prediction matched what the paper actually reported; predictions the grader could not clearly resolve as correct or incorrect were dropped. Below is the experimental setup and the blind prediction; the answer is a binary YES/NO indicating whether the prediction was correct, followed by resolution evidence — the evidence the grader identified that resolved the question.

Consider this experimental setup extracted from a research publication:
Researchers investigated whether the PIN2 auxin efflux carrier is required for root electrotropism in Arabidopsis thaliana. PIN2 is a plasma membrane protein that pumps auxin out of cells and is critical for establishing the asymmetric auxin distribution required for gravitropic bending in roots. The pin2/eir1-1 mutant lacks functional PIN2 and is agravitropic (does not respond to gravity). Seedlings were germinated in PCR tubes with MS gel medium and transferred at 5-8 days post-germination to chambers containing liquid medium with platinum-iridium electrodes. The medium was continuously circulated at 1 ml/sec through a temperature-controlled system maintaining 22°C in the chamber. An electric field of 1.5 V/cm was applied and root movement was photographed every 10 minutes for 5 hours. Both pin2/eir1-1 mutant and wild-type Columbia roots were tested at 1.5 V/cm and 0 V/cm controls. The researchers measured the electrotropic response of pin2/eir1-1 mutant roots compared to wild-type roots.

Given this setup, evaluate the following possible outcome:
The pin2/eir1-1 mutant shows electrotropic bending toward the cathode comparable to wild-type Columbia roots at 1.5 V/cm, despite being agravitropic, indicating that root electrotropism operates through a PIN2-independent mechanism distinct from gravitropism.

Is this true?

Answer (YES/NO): NO